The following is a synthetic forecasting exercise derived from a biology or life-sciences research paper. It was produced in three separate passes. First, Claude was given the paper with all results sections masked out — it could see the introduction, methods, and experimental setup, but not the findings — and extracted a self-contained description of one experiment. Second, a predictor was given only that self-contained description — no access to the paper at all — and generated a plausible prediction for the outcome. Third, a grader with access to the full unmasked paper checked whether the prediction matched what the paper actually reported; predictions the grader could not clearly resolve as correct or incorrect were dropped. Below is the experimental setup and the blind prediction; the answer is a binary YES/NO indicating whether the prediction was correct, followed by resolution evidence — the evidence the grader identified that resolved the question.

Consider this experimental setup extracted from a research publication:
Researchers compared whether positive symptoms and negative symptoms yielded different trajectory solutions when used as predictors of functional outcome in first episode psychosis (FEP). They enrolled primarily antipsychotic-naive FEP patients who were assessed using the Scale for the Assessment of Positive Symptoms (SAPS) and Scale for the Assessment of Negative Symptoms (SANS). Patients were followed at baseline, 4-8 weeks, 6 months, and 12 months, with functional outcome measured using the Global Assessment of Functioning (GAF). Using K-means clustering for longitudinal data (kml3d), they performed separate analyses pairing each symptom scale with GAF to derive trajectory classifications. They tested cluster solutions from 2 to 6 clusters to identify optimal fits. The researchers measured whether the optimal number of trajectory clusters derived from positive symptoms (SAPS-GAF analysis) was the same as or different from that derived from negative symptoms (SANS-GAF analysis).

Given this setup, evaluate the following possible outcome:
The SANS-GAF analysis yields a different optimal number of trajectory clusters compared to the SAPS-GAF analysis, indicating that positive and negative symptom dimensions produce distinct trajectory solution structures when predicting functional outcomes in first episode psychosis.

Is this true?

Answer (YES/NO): NO